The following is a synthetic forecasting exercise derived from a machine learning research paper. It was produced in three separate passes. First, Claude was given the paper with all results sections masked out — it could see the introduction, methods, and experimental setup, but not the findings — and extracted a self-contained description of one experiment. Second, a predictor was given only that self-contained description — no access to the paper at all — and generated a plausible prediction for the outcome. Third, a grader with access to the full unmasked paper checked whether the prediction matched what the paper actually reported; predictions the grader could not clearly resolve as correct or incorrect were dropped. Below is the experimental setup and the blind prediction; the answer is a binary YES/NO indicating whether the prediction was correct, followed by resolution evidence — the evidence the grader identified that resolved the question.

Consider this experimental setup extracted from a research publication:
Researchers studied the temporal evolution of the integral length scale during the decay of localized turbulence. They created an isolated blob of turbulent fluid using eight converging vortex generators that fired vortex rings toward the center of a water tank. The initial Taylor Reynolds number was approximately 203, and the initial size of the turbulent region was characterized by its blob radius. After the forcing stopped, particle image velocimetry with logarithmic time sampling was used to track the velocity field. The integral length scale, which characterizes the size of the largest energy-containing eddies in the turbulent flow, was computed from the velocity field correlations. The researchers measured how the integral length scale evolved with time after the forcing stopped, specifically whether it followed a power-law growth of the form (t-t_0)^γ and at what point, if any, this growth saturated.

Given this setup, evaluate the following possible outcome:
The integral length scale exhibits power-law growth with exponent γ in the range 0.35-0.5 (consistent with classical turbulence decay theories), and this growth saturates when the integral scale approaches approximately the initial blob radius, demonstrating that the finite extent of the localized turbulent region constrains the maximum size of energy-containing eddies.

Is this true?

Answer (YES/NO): NO